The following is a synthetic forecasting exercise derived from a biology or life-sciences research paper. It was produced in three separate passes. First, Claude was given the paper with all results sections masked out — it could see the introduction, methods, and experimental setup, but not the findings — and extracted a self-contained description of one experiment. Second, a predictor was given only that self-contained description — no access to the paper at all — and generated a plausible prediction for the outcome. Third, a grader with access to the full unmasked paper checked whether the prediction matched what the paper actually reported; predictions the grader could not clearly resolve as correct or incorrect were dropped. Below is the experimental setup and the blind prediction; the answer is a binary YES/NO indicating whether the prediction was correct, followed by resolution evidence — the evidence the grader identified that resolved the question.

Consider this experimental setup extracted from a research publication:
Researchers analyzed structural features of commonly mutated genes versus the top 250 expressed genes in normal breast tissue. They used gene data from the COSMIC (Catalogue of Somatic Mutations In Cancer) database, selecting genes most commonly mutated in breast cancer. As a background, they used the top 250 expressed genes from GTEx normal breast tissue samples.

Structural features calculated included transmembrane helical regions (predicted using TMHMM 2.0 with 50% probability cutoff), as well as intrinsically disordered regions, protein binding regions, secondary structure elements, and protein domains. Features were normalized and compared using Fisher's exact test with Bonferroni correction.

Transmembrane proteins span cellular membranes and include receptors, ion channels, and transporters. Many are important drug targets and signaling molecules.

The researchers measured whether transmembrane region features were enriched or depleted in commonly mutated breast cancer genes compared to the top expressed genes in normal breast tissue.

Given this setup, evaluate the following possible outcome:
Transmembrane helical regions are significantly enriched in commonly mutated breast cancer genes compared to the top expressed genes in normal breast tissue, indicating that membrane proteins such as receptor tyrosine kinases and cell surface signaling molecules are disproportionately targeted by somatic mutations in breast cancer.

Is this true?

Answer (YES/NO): YES